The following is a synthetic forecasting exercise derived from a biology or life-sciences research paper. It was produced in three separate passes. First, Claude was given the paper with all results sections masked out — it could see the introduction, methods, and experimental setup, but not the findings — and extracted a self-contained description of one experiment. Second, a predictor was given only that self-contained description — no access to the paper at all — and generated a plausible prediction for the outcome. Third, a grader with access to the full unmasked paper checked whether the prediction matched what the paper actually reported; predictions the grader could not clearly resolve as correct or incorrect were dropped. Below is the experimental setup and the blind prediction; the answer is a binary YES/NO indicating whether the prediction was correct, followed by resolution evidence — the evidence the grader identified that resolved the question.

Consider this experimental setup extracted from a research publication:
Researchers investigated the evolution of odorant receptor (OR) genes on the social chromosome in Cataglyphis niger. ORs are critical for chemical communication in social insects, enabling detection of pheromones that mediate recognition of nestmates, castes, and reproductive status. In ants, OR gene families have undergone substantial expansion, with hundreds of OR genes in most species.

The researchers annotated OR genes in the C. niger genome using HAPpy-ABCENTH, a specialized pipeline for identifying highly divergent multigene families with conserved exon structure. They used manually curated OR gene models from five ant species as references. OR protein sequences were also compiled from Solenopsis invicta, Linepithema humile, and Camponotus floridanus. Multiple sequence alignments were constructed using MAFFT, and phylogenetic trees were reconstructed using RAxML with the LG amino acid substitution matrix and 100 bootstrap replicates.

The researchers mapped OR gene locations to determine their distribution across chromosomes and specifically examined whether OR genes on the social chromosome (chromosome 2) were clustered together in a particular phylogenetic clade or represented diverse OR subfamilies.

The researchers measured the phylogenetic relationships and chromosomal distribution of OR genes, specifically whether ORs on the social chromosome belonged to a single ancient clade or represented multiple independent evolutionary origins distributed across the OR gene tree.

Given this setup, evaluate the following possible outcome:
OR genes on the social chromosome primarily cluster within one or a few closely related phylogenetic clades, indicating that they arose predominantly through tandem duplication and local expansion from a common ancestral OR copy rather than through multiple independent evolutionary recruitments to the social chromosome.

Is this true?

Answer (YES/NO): YES